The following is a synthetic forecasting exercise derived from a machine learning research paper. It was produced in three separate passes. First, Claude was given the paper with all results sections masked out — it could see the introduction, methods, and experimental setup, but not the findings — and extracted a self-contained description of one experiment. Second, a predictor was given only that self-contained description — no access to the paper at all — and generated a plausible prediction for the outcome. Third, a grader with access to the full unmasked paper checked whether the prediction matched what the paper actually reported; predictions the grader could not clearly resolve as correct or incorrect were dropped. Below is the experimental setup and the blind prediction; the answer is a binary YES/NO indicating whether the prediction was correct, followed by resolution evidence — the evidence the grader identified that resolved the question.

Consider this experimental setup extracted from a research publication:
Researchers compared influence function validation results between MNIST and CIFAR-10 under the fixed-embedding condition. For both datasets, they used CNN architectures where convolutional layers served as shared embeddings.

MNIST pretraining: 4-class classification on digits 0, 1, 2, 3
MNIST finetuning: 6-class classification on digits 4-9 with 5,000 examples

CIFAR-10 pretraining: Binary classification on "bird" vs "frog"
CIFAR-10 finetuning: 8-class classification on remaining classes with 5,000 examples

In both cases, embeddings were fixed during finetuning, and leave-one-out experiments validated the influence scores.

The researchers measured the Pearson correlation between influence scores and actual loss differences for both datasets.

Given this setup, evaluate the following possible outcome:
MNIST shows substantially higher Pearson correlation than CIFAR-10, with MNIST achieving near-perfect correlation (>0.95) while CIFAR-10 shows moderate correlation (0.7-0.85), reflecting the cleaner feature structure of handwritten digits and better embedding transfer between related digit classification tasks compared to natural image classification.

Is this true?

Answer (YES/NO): NO